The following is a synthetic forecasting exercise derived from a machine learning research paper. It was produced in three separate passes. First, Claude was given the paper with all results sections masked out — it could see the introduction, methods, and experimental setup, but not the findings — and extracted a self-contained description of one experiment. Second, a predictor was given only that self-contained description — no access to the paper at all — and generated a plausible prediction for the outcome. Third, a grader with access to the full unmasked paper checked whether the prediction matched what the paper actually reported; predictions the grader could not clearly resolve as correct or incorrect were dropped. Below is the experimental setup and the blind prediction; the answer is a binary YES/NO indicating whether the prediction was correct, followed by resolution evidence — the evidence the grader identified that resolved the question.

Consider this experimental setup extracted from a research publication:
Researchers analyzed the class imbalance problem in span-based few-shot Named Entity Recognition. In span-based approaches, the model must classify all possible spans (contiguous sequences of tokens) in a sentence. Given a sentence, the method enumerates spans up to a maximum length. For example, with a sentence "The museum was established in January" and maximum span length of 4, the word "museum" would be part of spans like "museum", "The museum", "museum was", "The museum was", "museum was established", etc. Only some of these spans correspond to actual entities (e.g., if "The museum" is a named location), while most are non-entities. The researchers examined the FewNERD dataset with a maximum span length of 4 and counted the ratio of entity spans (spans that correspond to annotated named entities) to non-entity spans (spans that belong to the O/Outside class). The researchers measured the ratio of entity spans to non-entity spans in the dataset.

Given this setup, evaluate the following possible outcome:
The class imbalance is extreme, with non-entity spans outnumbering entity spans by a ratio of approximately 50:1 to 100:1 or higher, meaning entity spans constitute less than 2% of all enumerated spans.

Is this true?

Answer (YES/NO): YES